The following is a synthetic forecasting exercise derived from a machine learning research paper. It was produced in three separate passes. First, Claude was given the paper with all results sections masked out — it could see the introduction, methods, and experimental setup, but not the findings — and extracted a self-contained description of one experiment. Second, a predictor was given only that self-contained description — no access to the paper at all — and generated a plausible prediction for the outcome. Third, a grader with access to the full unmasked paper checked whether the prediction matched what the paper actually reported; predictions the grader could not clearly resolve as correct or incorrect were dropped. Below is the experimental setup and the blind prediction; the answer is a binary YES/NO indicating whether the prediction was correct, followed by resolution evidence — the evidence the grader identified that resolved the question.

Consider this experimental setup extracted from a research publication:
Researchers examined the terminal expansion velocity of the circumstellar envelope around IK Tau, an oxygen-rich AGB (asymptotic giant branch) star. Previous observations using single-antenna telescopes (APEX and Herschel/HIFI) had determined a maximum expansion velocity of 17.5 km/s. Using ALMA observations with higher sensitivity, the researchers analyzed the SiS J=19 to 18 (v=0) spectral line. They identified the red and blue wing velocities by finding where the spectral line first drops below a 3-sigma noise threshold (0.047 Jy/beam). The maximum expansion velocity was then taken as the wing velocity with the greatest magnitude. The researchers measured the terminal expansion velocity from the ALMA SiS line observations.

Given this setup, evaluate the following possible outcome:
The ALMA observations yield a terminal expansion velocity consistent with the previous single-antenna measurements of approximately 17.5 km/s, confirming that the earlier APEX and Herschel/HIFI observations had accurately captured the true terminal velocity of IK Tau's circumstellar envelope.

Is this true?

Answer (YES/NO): NO